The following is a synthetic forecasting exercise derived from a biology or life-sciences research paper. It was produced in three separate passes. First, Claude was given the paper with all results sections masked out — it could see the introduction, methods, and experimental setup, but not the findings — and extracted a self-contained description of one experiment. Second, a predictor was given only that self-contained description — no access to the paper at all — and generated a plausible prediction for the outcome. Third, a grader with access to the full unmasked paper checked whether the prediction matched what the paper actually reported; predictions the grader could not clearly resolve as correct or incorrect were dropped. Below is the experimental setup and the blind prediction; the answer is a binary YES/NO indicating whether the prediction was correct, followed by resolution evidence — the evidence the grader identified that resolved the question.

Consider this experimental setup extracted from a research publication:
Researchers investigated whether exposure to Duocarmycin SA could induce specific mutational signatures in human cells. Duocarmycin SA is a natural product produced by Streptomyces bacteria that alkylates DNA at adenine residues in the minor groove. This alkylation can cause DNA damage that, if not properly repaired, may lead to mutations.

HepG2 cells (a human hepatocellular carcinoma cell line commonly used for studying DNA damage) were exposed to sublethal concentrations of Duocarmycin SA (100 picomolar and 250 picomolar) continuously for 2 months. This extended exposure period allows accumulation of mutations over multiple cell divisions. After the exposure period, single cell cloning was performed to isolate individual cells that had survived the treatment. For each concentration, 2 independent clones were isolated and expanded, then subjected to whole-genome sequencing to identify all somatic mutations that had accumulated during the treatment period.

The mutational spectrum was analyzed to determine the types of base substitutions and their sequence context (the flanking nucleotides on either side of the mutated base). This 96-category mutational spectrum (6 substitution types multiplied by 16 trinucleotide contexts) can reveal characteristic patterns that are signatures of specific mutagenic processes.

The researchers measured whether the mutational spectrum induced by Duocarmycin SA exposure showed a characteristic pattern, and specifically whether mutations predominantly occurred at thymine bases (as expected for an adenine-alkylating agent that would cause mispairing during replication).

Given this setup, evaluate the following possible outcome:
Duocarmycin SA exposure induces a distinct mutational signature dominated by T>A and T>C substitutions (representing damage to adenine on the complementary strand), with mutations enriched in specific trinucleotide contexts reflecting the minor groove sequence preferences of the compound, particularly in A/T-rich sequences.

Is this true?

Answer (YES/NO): NO